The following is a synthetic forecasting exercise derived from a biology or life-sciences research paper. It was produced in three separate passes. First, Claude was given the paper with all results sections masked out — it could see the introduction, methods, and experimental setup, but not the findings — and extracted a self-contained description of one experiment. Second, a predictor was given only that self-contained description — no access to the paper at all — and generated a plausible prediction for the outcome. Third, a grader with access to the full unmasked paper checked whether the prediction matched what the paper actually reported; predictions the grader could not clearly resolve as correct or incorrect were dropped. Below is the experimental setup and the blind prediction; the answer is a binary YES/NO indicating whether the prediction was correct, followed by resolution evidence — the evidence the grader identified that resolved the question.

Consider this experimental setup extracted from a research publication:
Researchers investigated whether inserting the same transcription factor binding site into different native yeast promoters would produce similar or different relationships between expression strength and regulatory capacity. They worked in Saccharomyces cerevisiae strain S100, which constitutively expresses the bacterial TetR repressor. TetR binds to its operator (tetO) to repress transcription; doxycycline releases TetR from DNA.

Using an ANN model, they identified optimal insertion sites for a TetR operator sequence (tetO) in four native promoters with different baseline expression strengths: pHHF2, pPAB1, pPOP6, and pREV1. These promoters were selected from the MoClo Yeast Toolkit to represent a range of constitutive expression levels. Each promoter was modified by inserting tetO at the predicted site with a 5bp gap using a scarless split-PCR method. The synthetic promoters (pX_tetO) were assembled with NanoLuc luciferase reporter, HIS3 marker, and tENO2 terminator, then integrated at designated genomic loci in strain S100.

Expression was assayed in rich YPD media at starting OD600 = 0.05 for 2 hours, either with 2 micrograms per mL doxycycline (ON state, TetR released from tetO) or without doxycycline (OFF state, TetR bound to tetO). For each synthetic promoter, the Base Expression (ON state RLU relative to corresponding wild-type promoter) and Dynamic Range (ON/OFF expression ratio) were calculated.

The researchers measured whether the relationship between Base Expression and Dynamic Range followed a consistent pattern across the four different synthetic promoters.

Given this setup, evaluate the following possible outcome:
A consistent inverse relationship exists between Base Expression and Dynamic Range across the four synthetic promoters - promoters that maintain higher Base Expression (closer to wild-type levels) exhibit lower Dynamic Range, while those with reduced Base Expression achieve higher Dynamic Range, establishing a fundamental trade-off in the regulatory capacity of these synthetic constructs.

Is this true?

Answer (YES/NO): NO